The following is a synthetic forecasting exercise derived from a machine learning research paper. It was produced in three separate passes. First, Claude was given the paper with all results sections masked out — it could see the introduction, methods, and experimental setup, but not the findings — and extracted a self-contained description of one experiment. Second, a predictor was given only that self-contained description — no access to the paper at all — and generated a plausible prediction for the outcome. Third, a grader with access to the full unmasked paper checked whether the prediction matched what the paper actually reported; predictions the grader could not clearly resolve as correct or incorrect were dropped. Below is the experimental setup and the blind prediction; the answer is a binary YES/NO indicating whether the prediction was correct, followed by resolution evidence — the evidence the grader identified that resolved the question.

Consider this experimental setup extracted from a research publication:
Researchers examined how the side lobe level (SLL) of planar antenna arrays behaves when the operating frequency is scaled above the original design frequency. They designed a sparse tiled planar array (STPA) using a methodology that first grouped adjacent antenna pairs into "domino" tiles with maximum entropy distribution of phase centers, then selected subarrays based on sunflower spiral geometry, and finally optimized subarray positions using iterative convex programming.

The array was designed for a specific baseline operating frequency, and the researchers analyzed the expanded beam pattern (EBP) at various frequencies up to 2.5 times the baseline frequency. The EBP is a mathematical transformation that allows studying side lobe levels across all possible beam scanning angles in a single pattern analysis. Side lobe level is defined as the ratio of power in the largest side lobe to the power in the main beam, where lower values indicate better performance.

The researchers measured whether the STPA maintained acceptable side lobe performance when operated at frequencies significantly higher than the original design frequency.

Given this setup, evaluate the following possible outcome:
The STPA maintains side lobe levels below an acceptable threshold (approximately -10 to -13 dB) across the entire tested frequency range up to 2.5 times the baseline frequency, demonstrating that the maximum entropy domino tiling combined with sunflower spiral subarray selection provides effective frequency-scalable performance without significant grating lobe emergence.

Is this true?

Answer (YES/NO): YES